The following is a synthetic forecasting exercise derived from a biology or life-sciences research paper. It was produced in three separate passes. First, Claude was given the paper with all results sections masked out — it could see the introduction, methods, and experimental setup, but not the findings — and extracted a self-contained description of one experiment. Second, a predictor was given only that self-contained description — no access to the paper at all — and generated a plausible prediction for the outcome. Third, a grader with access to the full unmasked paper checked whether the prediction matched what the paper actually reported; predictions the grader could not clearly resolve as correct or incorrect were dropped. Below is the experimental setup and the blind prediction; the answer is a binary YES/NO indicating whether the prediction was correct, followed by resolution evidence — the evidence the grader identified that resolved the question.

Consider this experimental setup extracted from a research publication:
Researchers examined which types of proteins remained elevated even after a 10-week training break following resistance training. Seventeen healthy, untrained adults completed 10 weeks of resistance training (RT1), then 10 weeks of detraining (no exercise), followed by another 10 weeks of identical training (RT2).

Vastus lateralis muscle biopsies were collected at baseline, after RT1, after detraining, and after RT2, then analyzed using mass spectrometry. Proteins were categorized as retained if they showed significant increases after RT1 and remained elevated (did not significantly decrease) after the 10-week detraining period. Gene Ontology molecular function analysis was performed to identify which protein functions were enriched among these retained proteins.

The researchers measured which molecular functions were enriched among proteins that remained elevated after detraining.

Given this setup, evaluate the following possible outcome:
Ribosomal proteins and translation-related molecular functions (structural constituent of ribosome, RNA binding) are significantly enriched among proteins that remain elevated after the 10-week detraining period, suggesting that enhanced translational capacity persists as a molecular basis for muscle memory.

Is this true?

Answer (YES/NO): NO